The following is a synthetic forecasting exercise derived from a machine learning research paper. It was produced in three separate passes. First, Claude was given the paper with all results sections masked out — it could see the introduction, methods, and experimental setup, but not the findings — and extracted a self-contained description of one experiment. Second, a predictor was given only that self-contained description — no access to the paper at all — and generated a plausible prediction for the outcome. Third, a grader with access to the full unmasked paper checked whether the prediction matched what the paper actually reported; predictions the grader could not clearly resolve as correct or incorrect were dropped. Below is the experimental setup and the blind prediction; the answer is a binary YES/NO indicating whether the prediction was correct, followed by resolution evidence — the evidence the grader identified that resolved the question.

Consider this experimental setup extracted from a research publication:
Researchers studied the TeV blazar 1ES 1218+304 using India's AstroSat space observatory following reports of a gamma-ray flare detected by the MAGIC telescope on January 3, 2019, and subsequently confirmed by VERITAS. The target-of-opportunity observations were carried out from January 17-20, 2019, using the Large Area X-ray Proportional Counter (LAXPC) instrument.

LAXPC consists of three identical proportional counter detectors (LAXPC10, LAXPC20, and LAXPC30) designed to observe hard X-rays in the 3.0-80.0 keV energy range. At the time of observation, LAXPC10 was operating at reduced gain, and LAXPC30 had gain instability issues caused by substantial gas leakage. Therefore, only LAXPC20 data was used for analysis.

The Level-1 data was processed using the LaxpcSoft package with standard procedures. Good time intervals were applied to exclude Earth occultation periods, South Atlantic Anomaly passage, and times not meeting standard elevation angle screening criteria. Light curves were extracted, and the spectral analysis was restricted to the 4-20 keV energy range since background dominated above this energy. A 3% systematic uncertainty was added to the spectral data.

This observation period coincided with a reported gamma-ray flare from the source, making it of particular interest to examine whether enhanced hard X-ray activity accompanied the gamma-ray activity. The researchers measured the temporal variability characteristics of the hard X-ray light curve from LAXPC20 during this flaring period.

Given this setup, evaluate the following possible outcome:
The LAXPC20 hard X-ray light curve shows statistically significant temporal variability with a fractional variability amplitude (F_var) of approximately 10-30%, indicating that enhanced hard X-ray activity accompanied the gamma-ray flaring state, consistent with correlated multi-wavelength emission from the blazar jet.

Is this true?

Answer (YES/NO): NO